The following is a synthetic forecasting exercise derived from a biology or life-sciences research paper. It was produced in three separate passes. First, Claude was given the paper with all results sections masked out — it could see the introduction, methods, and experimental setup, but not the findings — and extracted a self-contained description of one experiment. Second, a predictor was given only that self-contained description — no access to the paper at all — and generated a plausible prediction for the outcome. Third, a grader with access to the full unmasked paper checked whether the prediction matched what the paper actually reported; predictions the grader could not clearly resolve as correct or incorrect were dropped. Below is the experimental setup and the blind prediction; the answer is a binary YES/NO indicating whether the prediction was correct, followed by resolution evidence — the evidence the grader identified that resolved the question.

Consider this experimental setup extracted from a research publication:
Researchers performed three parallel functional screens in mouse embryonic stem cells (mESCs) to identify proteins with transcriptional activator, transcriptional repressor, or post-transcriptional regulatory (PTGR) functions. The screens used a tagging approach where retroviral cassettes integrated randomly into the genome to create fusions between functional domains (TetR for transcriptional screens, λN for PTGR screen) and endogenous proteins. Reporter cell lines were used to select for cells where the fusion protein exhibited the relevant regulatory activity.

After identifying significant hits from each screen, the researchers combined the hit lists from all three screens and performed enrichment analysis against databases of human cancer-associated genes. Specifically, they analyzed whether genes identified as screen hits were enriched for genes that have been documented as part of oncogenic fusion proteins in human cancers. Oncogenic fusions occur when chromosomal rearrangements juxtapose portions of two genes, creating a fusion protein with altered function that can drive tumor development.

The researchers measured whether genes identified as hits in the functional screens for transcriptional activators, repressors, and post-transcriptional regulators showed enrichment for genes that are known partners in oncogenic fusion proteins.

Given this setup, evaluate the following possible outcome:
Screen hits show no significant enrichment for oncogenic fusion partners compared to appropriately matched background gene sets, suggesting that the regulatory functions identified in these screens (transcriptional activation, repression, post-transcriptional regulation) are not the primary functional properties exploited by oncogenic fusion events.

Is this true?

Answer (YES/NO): NO